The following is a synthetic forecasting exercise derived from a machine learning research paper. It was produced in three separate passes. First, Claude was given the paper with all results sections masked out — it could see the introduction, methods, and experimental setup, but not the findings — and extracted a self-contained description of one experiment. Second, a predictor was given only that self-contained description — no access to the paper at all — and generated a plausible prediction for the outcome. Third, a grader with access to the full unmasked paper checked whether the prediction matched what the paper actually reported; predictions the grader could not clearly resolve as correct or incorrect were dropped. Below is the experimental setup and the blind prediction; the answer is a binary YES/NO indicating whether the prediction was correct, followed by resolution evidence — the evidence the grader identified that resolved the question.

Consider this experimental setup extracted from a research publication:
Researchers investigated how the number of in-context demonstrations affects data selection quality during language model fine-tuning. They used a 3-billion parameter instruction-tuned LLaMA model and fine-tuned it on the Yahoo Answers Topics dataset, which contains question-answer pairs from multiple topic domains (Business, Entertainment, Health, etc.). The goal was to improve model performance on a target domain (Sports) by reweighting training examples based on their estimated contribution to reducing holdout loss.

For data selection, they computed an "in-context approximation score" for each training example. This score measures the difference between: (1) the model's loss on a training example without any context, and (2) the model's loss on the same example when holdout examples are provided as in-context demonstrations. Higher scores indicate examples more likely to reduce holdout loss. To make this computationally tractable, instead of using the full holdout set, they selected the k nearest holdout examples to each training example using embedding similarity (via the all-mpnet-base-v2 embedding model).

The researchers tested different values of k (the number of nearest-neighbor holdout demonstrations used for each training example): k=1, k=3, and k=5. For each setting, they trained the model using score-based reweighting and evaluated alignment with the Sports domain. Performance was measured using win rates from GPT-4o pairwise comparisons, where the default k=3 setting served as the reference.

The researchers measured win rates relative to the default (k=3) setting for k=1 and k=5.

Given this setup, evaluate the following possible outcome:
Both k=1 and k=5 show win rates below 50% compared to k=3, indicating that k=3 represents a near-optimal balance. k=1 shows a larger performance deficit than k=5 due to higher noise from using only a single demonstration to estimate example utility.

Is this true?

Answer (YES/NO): YES